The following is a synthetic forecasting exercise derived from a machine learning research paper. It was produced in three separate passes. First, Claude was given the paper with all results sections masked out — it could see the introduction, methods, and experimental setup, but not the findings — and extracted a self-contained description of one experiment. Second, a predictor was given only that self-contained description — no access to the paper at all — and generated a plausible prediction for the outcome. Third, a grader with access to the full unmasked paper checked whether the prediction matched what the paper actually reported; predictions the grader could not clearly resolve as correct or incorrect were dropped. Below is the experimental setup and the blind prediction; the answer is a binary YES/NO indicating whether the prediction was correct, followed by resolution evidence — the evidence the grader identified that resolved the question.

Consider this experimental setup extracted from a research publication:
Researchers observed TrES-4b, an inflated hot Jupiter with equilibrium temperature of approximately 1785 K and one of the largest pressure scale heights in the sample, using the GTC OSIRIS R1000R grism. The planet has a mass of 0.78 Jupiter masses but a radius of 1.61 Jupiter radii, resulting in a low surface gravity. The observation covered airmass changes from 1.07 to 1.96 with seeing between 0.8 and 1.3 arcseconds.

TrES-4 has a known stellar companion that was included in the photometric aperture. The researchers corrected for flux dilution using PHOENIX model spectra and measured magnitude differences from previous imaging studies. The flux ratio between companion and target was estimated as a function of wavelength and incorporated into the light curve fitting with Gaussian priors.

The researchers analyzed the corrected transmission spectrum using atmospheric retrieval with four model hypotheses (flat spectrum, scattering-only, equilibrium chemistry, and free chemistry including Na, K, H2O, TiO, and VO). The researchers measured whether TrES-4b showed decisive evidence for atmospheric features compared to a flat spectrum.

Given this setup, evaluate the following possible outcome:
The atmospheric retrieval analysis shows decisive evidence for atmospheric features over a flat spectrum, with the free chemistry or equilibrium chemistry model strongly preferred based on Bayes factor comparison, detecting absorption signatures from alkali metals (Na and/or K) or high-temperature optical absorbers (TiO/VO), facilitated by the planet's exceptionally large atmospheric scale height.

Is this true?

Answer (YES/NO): NO